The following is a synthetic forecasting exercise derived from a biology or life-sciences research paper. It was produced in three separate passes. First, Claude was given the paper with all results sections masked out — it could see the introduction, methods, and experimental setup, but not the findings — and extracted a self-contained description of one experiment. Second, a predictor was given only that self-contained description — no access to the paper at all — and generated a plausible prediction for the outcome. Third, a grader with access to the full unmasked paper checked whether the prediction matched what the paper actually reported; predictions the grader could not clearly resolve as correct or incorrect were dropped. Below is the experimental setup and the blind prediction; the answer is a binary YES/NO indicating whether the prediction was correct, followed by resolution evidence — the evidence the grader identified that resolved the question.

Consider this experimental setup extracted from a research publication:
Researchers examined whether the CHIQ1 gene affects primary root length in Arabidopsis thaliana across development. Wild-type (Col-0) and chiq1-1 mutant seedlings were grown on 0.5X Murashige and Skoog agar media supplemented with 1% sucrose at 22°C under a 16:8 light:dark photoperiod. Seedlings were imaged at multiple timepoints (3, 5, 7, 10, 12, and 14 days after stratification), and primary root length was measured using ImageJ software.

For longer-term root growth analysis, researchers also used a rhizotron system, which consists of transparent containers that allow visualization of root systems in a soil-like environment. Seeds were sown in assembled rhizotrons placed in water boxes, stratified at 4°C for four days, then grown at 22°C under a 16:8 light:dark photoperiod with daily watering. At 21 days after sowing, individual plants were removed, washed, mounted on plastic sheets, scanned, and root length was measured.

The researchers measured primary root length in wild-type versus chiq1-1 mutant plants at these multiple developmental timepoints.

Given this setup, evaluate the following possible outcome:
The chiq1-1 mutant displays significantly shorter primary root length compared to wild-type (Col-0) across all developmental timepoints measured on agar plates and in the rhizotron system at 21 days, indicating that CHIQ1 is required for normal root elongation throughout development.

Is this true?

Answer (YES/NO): NO